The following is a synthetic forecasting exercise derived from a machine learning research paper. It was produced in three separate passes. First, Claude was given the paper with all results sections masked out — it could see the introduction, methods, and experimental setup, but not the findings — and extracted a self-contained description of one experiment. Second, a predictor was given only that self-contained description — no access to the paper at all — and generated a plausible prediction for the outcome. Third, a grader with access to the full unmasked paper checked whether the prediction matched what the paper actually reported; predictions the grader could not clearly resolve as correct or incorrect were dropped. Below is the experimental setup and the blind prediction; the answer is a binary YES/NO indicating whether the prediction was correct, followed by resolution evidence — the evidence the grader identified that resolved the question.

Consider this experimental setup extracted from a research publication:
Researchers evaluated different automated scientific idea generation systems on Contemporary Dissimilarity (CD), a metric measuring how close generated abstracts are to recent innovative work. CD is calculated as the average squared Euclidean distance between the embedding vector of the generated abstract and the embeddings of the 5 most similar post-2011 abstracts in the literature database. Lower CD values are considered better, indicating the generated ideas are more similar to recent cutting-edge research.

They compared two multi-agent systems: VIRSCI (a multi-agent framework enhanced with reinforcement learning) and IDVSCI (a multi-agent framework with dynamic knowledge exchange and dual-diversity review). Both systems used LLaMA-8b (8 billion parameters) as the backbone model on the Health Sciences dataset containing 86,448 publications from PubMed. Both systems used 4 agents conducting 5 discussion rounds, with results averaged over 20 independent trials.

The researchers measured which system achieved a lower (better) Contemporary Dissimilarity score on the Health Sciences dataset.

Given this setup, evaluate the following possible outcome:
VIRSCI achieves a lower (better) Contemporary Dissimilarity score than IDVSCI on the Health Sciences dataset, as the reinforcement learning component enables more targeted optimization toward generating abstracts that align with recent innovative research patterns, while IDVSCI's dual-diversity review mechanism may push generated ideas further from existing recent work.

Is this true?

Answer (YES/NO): YES